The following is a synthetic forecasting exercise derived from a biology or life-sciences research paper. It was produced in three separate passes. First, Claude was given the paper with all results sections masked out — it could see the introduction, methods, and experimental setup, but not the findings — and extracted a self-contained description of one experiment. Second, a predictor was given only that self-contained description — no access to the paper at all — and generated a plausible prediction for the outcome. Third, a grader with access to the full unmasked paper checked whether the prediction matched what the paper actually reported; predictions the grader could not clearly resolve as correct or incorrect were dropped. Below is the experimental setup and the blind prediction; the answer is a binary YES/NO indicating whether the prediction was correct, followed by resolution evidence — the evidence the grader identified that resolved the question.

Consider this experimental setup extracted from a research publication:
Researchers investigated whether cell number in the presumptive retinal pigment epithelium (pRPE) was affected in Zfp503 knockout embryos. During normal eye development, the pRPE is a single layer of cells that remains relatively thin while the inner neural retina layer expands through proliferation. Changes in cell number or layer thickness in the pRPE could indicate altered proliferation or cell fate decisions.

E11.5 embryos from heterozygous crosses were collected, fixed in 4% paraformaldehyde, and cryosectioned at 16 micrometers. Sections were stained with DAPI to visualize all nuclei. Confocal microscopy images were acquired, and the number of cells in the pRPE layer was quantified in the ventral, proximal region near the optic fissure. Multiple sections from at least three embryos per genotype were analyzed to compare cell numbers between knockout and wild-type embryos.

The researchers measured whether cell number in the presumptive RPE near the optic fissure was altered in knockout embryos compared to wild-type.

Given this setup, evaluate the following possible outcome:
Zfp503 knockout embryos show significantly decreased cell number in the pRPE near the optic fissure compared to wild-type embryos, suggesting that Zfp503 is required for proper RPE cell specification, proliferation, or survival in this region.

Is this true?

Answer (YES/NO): NO